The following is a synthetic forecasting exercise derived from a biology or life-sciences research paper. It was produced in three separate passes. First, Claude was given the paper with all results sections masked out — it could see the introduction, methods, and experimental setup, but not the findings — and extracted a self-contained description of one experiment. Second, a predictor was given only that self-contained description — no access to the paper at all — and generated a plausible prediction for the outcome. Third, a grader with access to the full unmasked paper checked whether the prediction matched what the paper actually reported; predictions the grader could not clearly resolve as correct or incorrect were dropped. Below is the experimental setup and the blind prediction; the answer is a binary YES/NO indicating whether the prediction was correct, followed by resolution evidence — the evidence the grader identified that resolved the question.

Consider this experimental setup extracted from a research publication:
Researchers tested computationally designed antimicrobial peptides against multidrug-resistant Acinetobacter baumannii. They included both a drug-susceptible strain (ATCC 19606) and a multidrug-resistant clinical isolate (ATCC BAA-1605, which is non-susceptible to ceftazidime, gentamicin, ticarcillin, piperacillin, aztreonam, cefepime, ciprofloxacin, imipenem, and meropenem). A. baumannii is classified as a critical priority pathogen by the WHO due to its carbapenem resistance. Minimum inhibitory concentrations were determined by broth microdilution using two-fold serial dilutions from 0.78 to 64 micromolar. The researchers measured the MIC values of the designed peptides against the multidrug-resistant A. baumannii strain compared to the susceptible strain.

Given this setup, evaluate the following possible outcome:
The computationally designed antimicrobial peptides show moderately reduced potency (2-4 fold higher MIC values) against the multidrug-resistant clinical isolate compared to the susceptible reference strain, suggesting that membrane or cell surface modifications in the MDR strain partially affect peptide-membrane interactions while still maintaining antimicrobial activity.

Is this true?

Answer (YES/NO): NO